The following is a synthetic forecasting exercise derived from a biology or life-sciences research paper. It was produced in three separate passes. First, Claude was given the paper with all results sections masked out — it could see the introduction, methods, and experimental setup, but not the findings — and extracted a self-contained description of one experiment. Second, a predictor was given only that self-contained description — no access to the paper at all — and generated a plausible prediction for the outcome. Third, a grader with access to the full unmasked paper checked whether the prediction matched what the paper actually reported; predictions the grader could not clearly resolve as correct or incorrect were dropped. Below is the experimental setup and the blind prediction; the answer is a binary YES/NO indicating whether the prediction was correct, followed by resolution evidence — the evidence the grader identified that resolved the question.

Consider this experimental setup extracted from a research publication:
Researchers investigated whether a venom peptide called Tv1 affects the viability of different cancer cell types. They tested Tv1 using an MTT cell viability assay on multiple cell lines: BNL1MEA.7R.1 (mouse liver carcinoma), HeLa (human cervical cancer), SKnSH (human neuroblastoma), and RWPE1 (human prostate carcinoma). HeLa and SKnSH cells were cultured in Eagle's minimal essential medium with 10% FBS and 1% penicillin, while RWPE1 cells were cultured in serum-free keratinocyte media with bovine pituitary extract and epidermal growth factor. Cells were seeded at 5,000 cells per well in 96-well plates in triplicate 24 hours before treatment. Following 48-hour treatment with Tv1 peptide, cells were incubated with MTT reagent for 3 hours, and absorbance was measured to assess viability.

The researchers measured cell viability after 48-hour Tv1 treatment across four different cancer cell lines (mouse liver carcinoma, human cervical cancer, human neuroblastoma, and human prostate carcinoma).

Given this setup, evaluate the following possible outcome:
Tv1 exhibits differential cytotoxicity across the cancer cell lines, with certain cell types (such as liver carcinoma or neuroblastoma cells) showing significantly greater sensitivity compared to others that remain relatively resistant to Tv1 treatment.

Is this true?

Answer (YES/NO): YES